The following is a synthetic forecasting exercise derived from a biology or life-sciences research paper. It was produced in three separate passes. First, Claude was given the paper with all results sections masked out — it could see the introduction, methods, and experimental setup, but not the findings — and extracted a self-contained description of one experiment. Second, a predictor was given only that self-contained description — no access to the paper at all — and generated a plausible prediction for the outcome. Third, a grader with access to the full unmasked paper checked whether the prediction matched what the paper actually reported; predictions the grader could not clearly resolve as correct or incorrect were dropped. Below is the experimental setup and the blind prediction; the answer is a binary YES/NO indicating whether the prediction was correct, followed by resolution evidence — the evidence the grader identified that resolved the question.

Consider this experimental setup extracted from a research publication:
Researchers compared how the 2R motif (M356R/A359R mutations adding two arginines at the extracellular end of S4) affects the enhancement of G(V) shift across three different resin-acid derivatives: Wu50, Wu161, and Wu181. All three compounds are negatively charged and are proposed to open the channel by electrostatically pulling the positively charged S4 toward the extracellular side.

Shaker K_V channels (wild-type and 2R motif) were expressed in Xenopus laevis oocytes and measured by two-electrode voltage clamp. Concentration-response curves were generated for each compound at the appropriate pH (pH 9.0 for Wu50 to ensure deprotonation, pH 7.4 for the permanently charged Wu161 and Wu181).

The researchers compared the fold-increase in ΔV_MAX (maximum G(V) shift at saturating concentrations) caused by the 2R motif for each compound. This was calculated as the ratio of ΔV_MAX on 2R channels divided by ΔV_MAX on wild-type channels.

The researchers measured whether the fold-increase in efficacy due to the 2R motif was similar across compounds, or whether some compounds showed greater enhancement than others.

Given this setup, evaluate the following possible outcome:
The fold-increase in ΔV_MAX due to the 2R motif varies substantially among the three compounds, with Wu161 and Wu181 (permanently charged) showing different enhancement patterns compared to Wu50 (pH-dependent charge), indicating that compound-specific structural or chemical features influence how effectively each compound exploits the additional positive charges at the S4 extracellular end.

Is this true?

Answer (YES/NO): YES